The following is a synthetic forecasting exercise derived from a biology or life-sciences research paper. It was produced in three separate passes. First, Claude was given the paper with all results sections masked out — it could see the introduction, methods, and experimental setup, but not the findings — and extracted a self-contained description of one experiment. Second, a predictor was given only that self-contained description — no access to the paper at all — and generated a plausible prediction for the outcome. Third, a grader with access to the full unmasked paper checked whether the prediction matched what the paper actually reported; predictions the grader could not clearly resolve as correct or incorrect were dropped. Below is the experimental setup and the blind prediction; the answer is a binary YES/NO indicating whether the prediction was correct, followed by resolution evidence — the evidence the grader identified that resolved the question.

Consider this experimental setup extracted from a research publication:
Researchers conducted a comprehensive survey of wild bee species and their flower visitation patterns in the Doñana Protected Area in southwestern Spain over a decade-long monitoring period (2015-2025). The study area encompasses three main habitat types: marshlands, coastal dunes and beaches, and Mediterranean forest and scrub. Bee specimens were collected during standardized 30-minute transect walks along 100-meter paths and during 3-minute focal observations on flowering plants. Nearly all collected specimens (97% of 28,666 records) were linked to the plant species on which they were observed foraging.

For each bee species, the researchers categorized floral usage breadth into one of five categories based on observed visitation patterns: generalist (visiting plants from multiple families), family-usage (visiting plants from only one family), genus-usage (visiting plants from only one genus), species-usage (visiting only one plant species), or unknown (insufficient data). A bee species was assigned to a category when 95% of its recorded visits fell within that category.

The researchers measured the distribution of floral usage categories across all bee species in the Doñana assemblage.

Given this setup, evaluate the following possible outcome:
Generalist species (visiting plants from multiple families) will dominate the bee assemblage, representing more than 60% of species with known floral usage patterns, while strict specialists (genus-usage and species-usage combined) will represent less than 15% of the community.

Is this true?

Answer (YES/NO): NO